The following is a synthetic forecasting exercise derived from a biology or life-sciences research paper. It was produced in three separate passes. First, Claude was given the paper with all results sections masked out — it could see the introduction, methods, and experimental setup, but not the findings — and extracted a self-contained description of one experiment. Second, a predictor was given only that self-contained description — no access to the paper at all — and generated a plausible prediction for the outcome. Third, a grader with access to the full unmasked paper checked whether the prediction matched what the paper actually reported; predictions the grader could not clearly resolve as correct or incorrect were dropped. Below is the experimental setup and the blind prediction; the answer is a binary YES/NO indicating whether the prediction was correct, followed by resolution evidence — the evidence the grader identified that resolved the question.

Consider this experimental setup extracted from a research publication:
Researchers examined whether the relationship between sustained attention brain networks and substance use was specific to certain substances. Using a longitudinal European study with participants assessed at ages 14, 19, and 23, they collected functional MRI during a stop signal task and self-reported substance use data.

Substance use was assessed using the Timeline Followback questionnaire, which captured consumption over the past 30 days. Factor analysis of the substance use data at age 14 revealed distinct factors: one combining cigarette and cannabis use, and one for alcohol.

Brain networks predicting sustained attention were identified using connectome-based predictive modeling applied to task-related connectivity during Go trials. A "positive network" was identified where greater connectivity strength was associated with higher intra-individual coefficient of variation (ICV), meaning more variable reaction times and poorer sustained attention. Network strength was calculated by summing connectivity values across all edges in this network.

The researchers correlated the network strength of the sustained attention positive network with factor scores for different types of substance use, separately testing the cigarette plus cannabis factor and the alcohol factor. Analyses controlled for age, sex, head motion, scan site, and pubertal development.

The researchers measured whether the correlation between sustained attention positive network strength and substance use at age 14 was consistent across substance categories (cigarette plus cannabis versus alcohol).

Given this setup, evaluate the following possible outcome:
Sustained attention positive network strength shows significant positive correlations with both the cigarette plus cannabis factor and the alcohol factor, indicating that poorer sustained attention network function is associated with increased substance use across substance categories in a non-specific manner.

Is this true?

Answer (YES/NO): NO